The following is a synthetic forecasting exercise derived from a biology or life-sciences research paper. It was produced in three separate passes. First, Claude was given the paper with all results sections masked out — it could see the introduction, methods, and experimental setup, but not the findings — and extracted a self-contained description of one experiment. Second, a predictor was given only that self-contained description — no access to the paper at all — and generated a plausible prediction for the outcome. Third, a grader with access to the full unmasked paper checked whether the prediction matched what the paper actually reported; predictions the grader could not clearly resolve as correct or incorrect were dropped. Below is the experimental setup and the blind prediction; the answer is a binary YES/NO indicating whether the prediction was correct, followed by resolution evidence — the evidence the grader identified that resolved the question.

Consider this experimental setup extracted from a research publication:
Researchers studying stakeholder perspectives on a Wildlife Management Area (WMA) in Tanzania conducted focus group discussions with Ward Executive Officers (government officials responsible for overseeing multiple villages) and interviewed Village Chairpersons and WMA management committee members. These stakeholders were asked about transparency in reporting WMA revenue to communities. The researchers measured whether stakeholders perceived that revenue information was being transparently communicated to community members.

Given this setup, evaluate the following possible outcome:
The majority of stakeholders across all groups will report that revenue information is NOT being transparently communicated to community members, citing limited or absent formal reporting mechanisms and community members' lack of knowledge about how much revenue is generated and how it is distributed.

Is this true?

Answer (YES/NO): YES